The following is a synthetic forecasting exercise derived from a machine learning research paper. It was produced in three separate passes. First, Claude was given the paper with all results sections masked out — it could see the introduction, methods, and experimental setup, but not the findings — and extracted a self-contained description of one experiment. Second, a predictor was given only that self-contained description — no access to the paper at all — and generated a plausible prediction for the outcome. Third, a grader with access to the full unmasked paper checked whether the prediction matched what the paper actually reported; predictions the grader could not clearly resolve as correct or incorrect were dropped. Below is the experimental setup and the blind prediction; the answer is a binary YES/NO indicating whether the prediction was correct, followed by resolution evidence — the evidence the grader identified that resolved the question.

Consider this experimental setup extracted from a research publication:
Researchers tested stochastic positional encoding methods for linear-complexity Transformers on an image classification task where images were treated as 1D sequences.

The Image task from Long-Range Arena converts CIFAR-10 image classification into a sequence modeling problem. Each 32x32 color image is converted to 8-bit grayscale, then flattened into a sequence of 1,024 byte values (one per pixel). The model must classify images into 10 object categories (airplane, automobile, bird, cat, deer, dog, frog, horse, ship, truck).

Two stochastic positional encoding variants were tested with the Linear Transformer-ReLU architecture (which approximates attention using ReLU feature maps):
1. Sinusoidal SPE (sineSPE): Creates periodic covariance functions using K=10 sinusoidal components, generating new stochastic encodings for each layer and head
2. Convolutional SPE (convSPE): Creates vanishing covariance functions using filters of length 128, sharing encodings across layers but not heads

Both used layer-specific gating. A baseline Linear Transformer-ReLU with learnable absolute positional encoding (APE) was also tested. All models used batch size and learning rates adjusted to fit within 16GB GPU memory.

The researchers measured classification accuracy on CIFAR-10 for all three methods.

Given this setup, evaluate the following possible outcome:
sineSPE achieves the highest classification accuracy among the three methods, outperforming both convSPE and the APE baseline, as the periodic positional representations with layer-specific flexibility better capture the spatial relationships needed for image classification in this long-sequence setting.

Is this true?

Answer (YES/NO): NO